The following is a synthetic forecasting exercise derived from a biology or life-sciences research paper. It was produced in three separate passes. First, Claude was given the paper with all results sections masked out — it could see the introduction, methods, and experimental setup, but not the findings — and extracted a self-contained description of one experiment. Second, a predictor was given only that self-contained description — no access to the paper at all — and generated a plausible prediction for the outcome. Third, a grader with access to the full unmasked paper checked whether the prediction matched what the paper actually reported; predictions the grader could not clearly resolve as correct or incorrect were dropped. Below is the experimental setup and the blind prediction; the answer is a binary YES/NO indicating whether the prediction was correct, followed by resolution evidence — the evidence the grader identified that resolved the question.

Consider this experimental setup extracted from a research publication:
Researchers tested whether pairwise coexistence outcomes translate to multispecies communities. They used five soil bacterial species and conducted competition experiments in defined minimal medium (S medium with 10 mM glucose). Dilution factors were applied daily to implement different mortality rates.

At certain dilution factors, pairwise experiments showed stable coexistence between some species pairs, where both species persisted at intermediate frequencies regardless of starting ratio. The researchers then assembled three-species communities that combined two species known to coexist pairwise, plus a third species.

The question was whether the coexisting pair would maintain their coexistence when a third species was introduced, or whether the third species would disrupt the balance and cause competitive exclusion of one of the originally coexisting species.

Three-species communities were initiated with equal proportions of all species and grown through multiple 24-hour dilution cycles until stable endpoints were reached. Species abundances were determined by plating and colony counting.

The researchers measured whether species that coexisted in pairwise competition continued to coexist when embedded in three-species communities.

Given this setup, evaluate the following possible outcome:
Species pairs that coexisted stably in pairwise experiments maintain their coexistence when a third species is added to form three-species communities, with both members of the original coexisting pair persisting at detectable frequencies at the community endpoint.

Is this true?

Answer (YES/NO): NO